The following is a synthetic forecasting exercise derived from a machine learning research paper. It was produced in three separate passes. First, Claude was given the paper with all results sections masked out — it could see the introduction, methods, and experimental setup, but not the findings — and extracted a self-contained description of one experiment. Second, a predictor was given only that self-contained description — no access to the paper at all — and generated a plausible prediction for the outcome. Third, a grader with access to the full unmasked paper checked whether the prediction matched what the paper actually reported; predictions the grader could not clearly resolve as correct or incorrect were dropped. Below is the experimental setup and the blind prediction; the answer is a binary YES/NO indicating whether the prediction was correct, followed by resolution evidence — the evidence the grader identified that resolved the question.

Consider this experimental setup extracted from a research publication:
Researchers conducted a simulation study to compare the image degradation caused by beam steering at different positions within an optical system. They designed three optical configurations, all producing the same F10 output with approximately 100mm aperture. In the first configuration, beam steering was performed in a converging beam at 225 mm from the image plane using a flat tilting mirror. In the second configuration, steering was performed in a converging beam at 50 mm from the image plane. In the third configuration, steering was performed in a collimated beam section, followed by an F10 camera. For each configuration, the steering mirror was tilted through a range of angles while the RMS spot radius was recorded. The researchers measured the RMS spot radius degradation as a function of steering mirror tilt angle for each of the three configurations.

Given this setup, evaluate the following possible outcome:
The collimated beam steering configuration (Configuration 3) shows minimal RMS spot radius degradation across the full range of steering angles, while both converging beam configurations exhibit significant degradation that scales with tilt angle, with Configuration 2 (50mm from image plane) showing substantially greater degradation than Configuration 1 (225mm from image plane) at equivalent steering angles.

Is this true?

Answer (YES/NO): YES